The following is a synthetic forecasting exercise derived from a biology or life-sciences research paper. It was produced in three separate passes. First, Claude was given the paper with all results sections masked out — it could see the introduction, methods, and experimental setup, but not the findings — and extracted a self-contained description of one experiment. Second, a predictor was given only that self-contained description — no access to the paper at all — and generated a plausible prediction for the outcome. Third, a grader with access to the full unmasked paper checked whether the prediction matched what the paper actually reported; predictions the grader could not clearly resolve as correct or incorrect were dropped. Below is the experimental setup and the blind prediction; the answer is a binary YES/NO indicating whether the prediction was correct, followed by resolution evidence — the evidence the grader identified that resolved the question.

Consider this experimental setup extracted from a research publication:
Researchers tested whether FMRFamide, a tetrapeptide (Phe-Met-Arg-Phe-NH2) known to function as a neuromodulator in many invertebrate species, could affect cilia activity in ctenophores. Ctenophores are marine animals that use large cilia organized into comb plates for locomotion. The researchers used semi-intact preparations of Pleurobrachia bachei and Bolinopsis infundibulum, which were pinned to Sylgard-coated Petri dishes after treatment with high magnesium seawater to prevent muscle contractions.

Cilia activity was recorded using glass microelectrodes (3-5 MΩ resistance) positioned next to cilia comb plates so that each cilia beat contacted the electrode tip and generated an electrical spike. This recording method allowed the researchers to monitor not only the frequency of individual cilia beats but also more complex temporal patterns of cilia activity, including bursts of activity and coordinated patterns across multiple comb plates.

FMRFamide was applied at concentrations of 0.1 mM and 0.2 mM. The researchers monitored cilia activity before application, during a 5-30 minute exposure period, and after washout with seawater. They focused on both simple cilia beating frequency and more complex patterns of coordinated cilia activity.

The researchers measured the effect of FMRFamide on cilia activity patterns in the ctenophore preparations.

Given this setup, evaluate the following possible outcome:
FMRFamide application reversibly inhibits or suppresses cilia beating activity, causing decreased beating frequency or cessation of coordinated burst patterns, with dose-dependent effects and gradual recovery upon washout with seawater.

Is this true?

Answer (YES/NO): NO